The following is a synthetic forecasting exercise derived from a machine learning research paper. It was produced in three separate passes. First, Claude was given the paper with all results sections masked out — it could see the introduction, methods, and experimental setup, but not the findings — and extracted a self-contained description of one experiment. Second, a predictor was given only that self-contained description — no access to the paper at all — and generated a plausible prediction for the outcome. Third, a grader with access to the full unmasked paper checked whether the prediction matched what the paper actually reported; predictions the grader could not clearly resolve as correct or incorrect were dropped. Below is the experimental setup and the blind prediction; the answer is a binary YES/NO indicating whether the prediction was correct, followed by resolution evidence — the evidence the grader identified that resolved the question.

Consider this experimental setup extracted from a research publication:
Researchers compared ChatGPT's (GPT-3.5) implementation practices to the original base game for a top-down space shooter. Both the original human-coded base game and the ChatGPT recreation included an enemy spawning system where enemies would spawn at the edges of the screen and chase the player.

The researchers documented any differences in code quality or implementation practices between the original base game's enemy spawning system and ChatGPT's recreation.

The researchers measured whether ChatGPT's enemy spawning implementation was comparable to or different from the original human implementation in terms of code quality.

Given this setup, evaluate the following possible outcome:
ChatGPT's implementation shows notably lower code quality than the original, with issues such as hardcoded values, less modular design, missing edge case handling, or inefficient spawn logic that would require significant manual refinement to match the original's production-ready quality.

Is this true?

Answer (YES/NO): NO